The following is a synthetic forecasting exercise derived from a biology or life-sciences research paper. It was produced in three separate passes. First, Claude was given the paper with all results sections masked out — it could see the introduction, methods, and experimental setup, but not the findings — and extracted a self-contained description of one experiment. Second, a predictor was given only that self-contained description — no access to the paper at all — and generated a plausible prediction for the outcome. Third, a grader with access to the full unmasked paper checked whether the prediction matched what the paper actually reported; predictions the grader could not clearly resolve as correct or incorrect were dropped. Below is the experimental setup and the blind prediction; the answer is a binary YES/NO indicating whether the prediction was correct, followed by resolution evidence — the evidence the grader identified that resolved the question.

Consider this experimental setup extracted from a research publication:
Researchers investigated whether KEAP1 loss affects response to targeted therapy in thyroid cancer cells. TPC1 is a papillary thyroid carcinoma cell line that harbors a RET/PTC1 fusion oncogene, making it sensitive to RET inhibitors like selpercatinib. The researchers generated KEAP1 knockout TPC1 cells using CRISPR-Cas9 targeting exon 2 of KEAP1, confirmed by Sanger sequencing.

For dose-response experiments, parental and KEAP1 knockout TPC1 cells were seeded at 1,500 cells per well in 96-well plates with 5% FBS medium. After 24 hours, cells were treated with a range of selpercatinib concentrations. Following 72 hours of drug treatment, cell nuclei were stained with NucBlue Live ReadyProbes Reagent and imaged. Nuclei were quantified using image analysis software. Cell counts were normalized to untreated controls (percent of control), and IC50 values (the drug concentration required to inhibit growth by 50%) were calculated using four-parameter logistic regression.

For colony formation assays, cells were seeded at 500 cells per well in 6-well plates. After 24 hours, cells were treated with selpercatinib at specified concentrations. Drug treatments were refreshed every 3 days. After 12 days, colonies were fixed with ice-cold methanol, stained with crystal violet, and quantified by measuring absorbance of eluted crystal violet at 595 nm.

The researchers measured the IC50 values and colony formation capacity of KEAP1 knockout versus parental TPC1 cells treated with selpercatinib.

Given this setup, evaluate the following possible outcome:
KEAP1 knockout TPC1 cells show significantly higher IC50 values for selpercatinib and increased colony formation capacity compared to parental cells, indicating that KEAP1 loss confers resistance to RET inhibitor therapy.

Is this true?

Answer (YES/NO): YES